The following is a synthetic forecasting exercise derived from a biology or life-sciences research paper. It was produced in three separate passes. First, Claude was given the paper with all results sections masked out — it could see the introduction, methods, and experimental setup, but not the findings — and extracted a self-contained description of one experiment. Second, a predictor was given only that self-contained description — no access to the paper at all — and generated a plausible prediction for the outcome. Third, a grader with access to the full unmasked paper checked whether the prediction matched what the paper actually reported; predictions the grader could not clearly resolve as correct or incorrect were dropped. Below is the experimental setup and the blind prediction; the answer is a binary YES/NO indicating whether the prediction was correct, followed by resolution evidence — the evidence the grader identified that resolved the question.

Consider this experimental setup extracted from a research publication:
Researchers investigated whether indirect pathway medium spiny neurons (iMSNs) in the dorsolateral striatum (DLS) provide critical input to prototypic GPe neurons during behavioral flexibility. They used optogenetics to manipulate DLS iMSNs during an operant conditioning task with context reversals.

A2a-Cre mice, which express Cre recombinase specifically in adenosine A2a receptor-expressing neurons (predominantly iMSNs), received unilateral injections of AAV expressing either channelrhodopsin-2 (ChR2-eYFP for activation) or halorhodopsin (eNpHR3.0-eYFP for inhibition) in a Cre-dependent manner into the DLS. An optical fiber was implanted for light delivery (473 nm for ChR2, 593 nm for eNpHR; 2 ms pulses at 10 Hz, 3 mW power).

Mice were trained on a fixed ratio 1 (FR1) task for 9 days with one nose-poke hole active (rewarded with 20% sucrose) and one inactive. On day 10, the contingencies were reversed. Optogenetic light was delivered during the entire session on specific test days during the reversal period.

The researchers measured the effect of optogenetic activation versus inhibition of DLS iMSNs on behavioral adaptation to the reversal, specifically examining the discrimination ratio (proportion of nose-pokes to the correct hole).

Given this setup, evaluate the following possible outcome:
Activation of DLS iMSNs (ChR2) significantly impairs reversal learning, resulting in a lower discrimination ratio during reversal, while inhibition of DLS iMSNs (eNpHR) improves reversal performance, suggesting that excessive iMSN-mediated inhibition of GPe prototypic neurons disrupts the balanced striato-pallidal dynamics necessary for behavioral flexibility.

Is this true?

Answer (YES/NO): NO